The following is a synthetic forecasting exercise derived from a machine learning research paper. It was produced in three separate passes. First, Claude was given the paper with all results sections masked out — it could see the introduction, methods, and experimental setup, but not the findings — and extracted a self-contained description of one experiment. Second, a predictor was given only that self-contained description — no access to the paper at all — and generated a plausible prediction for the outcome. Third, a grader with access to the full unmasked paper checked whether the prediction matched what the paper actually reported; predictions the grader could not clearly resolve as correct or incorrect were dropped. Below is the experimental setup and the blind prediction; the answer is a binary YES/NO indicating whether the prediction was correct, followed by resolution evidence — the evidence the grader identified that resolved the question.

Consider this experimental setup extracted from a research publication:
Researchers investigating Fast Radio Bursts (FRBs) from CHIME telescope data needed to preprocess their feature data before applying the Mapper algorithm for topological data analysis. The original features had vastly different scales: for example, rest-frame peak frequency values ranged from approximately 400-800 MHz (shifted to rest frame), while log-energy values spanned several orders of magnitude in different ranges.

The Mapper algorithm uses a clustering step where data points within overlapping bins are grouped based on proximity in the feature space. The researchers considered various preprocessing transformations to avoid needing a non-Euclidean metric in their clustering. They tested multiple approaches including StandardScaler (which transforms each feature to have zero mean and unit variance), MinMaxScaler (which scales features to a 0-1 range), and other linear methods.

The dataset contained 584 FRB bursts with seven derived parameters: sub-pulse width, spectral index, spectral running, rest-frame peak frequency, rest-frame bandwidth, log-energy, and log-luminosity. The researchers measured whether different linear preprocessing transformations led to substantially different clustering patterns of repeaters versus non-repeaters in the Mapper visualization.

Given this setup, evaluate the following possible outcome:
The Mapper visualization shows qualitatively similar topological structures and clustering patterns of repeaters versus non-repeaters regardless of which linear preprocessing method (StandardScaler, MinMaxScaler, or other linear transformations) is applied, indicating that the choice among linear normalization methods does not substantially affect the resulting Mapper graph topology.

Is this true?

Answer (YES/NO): YES